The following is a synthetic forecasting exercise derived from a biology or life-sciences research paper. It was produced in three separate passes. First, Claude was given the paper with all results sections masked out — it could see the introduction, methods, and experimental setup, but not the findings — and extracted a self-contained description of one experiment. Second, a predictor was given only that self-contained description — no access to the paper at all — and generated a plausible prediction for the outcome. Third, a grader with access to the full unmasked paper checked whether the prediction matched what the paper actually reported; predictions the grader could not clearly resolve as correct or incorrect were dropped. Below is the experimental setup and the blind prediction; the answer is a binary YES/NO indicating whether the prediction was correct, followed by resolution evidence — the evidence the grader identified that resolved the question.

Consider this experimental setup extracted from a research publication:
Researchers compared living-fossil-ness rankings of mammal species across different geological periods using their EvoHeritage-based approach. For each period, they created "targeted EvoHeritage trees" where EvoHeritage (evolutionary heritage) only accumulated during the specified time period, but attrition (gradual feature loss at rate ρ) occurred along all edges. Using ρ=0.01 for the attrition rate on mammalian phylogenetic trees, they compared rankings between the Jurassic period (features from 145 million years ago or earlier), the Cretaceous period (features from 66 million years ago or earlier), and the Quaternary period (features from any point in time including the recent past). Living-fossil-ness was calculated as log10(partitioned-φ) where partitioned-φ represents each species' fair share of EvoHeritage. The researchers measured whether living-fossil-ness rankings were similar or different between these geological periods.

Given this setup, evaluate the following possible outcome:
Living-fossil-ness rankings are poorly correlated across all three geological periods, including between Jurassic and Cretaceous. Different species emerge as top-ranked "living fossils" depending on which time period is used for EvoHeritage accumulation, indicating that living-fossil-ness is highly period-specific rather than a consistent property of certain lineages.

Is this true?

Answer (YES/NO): NO